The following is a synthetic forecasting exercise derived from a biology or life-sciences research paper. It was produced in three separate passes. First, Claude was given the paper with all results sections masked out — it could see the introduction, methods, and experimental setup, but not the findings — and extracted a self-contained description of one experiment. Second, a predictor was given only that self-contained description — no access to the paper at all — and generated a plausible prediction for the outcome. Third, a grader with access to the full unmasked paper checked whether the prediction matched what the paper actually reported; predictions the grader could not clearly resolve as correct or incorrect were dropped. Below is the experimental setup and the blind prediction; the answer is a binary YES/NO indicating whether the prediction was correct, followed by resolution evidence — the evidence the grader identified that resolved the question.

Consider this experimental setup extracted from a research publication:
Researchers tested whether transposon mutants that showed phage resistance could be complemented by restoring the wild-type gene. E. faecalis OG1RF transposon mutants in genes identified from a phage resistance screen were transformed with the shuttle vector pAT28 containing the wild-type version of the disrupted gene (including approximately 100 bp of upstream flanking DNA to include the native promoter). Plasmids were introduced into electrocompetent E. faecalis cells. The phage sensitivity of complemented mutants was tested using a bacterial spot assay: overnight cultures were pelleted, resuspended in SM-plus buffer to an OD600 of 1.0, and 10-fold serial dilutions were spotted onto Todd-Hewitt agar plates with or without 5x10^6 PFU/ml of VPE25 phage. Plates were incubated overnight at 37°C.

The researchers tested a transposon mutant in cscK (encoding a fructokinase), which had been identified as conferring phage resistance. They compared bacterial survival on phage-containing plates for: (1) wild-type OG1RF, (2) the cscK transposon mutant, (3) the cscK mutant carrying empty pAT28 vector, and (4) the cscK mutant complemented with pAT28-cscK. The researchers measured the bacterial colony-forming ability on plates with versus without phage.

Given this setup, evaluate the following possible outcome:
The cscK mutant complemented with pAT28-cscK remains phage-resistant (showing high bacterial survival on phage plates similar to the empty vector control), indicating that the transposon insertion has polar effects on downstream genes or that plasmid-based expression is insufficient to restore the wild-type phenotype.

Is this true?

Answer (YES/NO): NO